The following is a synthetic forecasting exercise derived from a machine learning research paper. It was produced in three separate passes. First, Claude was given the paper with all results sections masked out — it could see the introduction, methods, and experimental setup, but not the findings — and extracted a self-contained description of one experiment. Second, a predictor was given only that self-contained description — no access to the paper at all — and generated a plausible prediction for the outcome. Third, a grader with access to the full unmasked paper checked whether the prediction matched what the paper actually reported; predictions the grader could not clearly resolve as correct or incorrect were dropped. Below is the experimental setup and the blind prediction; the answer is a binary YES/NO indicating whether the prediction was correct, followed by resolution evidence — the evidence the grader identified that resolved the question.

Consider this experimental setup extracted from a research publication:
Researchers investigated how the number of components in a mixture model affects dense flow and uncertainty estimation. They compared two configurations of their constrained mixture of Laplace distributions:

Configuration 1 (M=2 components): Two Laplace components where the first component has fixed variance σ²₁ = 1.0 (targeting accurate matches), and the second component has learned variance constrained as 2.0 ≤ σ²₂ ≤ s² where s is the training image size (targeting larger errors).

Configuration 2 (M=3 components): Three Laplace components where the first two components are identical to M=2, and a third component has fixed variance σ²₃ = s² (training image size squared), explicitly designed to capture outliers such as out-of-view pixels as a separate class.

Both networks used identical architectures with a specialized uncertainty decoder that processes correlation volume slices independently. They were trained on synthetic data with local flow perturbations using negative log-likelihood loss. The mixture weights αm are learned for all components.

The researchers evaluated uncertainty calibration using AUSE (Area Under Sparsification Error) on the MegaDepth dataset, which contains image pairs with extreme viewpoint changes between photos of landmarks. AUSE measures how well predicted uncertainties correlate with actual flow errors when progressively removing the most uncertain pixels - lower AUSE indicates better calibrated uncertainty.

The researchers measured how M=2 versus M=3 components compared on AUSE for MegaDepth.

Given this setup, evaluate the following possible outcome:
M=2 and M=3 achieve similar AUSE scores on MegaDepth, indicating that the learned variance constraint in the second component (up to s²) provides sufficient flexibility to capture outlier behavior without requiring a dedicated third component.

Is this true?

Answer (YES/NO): NO